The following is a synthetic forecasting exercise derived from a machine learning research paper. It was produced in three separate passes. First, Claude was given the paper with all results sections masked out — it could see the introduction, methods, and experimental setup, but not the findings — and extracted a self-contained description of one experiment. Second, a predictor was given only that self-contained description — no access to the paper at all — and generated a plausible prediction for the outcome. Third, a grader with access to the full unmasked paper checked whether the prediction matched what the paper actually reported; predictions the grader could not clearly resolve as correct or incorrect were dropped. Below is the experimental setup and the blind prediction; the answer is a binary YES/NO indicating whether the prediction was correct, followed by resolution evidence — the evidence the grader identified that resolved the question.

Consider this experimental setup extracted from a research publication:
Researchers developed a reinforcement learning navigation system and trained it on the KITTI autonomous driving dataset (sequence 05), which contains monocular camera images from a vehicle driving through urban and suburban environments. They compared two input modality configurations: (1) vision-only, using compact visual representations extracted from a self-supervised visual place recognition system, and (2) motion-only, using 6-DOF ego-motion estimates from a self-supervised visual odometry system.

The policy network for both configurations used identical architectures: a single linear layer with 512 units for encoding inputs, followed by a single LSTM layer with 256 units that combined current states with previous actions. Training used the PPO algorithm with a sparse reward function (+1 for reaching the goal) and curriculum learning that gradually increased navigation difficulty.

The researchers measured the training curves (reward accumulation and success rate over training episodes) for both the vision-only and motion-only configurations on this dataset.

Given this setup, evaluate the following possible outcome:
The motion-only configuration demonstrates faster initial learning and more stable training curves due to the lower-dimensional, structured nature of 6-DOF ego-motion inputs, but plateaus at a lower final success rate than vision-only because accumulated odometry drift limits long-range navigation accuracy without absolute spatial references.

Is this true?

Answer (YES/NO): NO